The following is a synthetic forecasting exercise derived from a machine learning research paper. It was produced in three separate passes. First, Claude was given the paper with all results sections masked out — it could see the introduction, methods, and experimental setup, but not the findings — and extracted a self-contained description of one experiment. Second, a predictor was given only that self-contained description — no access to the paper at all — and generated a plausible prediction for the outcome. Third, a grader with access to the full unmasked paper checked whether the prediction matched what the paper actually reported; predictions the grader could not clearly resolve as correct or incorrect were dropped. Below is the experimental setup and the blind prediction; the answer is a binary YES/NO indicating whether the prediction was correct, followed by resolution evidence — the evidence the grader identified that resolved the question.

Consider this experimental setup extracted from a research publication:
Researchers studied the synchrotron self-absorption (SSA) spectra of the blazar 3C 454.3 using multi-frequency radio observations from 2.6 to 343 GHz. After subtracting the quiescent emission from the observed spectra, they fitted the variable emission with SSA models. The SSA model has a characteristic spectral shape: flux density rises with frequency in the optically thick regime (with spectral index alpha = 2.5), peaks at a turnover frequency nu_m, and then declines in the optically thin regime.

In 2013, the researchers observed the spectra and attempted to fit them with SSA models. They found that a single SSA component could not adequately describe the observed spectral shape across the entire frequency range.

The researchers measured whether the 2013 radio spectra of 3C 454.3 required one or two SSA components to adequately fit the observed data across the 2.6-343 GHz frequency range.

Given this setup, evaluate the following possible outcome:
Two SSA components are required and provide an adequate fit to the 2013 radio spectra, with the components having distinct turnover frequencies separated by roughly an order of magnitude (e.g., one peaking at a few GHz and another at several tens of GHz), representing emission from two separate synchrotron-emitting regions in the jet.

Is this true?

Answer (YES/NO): YES